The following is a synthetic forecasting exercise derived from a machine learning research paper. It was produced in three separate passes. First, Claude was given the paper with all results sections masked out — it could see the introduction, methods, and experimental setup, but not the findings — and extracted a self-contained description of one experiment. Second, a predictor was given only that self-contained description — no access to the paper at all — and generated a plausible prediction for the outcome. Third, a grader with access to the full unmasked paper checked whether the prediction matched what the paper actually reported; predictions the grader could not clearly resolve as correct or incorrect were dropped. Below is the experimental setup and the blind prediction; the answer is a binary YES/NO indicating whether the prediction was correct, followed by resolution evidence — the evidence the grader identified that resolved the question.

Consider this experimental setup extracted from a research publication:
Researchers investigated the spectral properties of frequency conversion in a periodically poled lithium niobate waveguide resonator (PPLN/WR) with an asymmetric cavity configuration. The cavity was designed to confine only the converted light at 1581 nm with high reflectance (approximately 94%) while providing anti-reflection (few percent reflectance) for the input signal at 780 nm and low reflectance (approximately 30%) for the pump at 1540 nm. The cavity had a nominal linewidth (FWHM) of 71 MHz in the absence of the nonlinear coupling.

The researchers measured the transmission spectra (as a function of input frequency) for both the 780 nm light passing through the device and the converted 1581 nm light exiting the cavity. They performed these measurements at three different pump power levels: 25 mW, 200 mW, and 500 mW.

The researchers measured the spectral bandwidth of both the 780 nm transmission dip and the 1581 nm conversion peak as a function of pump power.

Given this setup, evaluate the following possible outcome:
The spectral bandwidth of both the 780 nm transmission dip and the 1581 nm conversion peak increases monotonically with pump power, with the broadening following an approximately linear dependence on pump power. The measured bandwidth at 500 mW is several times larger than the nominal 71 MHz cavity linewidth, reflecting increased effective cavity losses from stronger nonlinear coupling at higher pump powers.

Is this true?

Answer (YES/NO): YES